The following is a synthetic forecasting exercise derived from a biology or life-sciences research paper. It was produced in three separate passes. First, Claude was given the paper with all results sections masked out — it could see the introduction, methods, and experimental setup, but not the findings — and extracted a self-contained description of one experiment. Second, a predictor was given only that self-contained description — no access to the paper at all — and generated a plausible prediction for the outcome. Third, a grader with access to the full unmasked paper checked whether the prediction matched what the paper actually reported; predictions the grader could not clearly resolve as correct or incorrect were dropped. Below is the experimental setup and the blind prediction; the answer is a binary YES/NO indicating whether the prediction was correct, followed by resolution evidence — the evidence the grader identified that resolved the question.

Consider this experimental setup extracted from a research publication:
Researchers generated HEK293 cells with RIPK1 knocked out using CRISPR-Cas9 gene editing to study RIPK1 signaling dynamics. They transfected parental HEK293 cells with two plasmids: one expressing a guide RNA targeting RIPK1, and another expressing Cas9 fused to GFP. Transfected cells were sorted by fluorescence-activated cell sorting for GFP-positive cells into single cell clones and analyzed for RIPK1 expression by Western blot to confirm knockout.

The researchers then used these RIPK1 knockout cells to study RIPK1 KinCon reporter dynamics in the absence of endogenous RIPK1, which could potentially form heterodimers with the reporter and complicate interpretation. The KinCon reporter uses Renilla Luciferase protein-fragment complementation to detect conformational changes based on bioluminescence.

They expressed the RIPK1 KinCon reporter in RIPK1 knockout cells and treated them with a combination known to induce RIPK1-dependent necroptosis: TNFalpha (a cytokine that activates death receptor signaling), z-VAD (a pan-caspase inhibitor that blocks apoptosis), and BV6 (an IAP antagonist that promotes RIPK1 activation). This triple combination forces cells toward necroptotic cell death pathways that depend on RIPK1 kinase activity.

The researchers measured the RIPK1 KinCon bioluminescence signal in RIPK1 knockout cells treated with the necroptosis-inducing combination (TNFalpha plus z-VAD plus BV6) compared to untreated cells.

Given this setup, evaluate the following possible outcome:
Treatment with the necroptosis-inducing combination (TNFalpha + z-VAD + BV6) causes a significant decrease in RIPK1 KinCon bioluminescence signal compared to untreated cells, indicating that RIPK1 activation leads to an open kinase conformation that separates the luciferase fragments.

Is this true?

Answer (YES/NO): YES